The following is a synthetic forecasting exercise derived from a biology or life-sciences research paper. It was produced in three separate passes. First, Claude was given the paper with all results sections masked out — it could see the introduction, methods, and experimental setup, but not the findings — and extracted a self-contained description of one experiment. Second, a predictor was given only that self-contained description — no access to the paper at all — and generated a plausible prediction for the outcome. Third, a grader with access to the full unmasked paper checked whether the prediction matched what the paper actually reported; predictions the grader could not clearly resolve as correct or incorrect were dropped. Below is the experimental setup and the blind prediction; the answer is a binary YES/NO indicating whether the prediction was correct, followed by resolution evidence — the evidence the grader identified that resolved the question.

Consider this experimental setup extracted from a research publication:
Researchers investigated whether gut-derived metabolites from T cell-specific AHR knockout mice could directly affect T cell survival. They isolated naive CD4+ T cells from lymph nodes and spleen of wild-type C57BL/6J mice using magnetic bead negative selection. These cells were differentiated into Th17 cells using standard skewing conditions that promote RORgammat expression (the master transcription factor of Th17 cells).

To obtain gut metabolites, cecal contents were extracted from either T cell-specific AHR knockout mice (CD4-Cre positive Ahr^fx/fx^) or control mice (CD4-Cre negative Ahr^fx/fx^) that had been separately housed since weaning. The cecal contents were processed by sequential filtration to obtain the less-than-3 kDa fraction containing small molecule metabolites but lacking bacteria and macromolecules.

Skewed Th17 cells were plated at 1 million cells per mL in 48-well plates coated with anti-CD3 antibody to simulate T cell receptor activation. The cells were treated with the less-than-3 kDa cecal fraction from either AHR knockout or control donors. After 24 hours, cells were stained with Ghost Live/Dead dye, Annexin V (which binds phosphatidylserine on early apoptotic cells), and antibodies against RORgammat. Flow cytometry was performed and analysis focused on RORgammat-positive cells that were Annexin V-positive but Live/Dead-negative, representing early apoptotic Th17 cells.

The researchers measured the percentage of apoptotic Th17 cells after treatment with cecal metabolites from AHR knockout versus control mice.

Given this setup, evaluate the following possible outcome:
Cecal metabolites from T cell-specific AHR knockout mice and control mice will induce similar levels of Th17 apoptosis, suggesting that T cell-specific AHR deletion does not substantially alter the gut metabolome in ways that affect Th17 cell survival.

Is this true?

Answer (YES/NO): NO